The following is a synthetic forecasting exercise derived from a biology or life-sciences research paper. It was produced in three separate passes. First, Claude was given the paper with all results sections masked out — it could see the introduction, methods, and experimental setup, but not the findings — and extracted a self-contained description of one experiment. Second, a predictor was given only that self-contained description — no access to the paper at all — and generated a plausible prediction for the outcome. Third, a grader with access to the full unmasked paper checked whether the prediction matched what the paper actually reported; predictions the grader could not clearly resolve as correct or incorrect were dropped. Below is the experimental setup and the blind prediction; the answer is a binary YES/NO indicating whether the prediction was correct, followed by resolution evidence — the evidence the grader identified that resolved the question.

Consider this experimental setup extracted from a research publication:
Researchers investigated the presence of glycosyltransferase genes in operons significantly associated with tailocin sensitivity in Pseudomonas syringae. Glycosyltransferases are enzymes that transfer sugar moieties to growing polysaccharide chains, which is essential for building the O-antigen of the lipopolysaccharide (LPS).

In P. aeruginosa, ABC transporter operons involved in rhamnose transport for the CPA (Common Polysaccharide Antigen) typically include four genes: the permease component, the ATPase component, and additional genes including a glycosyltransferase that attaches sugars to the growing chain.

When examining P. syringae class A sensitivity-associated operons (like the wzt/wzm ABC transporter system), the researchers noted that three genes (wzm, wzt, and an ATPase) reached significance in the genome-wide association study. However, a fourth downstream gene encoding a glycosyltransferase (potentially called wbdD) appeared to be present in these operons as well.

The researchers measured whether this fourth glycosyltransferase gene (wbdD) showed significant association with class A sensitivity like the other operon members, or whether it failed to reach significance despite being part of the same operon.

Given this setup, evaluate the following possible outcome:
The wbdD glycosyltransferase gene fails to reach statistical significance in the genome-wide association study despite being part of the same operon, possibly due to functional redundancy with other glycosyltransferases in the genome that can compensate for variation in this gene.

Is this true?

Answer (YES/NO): NO